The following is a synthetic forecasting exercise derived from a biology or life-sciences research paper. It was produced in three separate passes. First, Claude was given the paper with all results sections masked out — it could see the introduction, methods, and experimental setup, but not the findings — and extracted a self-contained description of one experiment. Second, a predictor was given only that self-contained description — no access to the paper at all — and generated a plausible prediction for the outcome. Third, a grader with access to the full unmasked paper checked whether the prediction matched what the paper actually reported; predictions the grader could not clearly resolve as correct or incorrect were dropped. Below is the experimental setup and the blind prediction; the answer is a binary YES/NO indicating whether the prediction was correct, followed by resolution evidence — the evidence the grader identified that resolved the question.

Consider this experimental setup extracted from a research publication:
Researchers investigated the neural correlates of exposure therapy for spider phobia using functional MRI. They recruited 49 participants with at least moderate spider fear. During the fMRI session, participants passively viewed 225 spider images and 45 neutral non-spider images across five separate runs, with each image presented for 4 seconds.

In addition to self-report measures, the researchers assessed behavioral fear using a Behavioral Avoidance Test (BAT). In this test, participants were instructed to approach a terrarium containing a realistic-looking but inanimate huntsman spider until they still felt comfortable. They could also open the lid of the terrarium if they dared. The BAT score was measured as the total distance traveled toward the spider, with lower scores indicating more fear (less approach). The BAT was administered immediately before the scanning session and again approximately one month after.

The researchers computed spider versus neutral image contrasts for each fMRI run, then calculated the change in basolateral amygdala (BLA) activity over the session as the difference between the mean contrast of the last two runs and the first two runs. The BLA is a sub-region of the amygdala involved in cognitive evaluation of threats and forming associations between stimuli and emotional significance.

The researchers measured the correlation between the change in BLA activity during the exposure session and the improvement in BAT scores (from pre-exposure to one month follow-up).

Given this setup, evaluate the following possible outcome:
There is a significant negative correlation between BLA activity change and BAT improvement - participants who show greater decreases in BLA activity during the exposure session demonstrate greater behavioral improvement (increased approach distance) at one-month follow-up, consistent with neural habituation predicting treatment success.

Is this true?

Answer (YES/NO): NO